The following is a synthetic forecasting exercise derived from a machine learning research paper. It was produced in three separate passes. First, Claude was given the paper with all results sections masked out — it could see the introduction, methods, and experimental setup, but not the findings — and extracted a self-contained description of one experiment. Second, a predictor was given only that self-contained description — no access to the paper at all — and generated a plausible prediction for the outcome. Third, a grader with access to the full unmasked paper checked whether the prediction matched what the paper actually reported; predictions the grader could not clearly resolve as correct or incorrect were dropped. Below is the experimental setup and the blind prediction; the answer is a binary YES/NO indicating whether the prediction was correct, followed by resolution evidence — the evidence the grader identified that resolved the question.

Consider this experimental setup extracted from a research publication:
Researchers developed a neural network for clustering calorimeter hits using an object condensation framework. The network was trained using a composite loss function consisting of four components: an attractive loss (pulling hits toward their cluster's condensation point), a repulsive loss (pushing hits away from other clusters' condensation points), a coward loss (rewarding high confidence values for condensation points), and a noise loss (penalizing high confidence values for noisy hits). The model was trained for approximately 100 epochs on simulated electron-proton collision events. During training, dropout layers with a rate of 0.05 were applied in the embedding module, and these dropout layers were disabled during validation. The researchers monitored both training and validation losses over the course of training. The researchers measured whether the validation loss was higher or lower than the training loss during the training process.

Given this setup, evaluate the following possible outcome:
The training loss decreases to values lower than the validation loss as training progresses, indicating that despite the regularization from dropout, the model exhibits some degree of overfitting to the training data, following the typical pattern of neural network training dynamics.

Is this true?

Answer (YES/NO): NO